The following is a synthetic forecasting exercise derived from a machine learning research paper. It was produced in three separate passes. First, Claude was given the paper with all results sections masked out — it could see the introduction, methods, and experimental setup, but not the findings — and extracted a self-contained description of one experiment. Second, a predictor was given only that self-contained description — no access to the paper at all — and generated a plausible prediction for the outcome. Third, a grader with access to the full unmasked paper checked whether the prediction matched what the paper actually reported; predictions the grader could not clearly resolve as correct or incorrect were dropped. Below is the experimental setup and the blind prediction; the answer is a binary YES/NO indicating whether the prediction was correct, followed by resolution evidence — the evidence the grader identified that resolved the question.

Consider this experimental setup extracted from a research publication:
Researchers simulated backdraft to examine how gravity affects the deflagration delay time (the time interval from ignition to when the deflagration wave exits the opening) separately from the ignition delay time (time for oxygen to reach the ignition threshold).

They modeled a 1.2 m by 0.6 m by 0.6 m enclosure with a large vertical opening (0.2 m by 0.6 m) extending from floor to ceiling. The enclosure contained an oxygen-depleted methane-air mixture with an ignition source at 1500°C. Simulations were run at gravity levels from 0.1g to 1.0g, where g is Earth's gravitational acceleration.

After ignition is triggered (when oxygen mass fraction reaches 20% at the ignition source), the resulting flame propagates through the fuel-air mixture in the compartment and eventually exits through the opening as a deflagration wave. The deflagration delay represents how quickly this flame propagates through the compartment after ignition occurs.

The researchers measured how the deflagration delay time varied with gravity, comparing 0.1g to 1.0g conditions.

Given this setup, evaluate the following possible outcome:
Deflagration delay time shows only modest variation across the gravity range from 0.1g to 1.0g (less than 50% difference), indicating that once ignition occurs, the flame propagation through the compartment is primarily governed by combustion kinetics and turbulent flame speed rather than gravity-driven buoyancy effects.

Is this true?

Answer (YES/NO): NO